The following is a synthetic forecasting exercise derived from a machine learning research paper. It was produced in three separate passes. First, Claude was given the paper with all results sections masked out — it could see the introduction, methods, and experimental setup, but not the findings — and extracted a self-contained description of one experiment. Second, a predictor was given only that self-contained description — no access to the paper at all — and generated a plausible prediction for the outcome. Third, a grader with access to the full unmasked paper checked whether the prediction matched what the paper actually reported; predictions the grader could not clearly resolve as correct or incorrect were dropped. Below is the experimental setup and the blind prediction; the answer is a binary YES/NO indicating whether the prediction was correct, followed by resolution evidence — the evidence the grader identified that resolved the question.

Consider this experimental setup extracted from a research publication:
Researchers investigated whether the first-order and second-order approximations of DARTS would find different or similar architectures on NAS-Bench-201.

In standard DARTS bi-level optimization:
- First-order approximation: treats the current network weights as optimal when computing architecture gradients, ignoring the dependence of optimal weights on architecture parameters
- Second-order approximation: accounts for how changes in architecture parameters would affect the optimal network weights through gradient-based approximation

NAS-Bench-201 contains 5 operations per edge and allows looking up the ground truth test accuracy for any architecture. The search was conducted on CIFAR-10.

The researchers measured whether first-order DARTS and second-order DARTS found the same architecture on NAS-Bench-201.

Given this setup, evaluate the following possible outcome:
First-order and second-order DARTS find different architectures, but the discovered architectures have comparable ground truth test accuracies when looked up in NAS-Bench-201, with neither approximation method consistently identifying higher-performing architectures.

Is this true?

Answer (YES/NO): NO